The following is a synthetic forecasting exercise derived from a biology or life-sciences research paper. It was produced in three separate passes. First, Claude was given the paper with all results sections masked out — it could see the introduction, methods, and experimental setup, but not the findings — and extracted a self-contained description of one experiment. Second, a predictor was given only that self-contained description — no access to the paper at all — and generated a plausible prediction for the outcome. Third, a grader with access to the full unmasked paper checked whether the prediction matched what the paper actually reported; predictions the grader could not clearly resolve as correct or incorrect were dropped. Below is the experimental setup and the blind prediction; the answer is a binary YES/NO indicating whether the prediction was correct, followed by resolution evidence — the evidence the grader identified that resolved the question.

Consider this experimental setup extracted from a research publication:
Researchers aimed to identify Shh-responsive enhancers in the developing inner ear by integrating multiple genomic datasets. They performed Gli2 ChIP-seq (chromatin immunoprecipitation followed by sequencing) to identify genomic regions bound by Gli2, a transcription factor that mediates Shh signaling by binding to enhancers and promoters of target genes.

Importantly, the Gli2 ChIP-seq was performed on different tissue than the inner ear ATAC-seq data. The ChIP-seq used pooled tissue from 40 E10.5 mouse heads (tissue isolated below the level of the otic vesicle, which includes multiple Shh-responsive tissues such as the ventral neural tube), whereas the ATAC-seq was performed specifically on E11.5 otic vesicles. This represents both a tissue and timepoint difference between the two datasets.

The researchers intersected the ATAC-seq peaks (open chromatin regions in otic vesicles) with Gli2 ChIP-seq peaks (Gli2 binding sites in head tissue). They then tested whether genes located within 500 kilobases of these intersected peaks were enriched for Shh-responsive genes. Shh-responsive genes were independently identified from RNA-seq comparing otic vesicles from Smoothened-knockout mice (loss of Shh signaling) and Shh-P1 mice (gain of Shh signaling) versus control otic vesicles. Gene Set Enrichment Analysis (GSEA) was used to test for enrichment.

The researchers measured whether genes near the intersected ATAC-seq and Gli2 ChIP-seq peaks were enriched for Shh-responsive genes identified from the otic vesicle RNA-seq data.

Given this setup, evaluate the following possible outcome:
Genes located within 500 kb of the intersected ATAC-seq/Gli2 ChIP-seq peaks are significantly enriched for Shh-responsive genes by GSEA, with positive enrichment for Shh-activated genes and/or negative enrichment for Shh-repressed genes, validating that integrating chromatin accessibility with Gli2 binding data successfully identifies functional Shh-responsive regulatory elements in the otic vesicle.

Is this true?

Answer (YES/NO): YES